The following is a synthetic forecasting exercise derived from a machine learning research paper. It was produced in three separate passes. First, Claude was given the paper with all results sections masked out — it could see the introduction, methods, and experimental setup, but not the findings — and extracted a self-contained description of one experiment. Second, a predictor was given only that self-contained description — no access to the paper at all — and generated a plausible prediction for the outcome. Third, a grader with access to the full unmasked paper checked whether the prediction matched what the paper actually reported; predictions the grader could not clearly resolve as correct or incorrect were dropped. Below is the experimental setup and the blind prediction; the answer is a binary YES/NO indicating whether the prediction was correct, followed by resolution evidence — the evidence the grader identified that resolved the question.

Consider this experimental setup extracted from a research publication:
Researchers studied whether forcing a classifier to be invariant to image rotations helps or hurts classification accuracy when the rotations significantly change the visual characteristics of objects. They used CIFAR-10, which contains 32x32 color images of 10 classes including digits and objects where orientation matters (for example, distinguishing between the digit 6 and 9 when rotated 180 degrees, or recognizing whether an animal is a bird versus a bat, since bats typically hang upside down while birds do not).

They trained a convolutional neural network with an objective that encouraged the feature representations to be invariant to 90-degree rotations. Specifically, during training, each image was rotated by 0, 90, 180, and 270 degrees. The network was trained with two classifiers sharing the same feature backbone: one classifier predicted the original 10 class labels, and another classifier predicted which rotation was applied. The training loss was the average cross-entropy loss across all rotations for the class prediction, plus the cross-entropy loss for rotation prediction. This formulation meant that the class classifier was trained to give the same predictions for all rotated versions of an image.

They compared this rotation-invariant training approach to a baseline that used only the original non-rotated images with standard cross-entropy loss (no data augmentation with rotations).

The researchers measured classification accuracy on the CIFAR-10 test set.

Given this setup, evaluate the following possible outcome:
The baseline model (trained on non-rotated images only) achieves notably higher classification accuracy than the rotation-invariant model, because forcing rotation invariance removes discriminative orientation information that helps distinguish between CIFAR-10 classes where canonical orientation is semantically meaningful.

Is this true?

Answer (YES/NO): YES